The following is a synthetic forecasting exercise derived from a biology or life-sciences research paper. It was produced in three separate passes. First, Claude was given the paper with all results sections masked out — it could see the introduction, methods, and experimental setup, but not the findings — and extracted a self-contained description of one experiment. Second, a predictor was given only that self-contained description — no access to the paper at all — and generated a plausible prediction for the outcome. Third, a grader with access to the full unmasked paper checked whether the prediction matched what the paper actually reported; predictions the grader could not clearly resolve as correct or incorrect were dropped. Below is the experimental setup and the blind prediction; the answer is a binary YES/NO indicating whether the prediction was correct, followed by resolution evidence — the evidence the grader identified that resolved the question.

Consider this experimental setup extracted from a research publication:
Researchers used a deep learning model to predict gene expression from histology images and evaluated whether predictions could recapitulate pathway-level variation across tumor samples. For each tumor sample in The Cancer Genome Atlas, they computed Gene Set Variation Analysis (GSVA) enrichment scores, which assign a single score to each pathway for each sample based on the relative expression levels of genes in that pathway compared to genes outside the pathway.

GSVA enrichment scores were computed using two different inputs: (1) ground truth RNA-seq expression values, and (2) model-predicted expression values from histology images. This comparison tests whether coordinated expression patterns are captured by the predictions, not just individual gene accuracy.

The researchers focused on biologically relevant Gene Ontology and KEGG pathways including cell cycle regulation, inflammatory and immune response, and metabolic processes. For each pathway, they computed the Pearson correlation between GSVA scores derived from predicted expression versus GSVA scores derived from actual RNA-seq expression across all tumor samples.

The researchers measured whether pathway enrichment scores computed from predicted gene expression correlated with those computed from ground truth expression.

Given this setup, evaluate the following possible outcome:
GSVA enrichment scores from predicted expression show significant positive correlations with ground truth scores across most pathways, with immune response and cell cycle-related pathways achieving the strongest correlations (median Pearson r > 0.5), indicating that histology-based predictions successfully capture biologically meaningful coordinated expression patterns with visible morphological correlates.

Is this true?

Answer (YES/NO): NO